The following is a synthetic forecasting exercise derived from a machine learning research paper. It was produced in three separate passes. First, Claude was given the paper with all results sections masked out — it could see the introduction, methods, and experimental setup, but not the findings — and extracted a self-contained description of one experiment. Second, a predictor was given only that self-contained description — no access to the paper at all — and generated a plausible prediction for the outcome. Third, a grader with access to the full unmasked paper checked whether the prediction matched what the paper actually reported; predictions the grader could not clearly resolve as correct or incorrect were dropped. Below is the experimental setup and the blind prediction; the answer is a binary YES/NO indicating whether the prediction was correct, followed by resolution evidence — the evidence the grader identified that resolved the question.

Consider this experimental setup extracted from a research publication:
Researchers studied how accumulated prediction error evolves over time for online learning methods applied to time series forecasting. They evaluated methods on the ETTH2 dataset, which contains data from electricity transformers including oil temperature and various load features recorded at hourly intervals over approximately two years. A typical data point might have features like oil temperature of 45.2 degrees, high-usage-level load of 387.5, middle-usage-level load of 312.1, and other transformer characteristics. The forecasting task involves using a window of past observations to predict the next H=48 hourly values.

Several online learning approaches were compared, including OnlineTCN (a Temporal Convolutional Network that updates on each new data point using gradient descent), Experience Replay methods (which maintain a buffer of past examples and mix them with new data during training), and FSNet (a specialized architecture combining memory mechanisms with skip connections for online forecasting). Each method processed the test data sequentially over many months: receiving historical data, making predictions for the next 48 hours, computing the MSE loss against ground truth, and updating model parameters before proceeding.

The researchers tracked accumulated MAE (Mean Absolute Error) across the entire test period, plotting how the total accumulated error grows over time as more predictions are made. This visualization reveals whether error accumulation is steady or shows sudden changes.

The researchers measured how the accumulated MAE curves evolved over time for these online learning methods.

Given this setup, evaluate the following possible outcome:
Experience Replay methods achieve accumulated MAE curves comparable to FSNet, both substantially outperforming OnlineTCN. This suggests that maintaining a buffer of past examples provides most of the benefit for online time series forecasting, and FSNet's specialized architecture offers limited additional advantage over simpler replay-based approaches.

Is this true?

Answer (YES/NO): NO